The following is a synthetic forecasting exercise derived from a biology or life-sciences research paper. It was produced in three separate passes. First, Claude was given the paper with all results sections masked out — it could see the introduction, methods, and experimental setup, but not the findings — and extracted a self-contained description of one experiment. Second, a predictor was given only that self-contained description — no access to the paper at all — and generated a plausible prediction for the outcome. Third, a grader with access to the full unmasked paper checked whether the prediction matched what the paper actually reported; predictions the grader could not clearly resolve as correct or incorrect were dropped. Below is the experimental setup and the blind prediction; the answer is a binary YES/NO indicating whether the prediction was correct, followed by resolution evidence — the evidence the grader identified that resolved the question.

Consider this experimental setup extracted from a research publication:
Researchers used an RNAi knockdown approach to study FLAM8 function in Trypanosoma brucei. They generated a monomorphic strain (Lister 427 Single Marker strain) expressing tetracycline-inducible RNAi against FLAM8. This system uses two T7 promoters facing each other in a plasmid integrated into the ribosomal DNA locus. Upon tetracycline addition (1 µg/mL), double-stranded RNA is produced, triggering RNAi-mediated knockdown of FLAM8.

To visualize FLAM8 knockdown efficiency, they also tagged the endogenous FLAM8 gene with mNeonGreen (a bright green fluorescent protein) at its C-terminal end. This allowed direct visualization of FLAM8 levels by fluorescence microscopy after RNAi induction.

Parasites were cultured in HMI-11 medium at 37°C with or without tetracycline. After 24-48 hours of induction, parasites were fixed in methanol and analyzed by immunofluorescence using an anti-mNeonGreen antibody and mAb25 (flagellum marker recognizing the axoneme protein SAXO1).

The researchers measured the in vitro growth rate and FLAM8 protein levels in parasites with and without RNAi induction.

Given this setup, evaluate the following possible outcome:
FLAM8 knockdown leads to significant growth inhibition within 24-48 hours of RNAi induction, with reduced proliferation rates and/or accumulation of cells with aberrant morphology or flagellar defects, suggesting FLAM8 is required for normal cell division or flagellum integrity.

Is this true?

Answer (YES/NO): NO